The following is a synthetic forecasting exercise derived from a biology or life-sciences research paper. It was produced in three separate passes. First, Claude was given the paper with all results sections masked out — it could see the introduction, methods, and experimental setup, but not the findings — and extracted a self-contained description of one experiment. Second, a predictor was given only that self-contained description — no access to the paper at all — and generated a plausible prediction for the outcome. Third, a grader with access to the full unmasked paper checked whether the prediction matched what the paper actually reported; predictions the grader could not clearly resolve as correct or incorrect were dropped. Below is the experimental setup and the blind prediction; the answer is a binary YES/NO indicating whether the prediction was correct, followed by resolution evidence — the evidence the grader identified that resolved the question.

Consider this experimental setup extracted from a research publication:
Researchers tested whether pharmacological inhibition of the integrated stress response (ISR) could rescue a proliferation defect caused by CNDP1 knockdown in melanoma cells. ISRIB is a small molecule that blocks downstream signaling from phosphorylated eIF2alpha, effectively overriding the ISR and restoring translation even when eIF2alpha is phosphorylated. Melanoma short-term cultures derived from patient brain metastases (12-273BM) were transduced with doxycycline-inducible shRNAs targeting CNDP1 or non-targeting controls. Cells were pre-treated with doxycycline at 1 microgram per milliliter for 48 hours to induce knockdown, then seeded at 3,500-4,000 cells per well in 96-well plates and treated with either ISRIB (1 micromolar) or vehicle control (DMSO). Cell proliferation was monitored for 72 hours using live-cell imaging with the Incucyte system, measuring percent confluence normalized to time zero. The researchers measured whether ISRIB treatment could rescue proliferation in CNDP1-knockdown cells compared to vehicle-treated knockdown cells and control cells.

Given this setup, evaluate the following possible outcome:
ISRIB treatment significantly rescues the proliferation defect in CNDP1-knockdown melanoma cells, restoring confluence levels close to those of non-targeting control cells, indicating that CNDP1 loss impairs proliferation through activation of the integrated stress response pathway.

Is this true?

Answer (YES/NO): NO